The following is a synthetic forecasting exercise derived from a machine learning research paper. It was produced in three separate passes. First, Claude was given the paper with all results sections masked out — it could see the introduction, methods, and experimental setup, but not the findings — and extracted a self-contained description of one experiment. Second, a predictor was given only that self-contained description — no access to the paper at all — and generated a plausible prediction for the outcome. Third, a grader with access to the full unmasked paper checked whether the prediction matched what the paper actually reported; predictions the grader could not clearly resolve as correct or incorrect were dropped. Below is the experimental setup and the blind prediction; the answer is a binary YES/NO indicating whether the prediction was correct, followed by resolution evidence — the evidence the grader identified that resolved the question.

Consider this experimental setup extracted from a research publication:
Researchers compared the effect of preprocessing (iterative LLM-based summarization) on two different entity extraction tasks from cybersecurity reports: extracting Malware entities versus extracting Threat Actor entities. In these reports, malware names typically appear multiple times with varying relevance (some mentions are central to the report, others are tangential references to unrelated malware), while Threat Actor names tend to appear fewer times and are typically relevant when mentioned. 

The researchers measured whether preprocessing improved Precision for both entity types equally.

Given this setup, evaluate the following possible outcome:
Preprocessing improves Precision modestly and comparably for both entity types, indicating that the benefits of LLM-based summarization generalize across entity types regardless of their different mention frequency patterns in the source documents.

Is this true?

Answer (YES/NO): NO